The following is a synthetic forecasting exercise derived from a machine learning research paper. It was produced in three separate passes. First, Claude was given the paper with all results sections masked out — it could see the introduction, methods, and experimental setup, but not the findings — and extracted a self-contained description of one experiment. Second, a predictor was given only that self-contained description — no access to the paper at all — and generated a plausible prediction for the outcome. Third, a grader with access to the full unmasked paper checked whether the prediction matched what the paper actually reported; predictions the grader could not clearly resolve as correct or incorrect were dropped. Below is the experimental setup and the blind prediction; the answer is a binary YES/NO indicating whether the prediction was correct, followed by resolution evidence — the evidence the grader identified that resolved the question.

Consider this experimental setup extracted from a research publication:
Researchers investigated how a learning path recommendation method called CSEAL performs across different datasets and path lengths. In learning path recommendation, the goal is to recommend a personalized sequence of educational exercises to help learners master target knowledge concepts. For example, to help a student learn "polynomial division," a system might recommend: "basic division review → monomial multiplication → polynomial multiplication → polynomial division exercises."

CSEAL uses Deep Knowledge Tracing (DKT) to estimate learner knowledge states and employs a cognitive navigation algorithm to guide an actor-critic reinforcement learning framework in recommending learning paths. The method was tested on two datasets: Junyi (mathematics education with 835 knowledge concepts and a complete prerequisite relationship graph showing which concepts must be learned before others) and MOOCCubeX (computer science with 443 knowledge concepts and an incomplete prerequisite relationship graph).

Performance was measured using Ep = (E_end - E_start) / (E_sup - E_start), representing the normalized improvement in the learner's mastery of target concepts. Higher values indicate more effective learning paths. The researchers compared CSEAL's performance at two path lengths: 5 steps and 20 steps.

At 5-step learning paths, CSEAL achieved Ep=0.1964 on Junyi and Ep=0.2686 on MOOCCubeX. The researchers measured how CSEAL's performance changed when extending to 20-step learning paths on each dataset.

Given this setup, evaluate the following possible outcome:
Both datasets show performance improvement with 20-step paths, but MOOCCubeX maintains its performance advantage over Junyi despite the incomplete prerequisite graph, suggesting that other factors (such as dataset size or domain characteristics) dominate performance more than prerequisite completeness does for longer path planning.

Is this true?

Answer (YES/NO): NO